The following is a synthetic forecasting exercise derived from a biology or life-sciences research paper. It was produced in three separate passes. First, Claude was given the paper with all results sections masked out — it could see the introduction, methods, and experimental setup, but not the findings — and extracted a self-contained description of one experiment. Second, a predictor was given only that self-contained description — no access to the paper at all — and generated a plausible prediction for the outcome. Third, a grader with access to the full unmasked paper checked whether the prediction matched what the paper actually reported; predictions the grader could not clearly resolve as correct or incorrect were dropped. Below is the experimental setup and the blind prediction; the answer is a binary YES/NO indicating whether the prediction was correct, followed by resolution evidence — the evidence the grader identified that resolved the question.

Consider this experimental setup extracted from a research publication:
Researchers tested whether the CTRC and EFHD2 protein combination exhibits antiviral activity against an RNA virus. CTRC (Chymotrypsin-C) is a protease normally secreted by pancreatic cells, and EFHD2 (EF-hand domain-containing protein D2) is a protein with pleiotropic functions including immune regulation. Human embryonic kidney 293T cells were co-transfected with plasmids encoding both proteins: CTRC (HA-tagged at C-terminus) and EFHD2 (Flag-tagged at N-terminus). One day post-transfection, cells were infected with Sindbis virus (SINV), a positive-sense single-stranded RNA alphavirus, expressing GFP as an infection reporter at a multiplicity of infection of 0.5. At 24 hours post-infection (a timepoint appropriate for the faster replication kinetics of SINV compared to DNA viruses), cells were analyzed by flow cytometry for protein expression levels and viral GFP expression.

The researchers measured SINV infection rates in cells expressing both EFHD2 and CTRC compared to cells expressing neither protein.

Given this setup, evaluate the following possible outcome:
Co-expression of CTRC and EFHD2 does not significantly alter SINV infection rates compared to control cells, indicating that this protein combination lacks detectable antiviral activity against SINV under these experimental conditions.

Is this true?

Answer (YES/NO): YES